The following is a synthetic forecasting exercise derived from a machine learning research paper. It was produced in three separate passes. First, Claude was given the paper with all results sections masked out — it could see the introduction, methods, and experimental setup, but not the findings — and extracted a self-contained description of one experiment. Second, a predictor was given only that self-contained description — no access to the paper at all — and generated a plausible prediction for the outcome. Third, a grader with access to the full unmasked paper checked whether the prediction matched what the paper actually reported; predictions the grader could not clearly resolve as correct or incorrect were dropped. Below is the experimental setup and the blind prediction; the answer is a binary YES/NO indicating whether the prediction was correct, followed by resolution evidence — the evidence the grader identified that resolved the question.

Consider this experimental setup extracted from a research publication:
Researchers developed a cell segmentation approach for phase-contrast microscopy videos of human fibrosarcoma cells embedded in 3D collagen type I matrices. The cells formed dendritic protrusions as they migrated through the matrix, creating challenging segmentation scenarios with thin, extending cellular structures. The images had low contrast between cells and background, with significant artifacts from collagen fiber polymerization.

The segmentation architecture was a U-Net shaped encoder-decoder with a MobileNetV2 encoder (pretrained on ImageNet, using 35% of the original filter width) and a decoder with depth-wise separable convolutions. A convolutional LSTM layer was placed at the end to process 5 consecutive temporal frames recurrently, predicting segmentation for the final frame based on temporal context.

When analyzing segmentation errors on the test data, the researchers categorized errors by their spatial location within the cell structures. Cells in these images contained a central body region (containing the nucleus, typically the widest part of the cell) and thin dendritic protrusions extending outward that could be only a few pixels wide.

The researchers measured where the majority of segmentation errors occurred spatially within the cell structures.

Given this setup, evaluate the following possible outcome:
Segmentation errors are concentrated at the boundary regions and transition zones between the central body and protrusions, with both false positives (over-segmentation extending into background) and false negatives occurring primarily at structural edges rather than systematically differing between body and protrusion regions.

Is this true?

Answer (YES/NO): NO